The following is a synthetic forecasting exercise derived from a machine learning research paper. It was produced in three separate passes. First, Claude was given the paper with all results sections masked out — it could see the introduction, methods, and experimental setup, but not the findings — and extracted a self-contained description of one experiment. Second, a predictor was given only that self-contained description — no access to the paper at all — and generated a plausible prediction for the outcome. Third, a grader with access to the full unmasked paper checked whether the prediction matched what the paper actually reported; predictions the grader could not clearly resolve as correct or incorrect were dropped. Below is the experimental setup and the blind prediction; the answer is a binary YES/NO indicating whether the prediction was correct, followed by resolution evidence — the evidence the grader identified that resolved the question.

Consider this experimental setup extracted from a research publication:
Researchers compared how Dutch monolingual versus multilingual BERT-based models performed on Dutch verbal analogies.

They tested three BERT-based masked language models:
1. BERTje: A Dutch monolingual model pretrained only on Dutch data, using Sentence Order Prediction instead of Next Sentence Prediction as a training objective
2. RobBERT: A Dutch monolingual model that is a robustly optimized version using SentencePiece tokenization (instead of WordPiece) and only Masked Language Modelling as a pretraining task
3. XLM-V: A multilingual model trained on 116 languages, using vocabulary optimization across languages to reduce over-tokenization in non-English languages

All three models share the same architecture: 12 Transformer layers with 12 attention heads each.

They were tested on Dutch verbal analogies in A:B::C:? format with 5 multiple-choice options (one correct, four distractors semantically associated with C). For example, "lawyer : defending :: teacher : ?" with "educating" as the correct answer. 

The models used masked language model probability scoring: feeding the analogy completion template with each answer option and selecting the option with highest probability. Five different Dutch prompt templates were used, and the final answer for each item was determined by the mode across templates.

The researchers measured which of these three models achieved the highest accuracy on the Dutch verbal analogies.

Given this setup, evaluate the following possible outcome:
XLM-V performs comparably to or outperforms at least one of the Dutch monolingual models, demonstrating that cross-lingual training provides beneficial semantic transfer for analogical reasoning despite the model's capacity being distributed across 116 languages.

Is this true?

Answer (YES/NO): YES